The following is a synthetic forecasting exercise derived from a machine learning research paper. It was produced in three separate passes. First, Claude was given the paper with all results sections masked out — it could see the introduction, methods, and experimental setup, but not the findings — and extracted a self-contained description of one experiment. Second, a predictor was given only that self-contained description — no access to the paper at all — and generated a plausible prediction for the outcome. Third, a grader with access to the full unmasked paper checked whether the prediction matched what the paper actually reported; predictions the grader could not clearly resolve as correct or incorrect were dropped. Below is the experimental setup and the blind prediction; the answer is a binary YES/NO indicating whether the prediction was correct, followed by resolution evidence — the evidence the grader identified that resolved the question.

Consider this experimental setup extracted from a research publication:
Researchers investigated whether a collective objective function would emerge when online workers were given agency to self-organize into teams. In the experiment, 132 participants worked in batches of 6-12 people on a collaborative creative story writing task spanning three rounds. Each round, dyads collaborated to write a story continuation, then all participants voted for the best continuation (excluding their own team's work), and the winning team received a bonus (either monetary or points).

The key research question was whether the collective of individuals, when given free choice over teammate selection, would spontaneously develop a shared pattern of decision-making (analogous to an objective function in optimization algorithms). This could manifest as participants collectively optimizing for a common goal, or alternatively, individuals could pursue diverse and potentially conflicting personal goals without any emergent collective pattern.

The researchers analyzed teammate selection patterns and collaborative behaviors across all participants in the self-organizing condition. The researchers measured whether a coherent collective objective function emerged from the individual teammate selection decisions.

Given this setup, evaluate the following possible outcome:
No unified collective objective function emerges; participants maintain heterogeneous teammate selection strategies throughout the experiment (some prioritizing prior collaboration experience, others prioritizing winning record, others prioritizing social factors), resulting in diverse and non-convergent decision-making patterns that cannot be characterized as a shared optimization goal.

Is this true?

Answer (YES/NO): NO